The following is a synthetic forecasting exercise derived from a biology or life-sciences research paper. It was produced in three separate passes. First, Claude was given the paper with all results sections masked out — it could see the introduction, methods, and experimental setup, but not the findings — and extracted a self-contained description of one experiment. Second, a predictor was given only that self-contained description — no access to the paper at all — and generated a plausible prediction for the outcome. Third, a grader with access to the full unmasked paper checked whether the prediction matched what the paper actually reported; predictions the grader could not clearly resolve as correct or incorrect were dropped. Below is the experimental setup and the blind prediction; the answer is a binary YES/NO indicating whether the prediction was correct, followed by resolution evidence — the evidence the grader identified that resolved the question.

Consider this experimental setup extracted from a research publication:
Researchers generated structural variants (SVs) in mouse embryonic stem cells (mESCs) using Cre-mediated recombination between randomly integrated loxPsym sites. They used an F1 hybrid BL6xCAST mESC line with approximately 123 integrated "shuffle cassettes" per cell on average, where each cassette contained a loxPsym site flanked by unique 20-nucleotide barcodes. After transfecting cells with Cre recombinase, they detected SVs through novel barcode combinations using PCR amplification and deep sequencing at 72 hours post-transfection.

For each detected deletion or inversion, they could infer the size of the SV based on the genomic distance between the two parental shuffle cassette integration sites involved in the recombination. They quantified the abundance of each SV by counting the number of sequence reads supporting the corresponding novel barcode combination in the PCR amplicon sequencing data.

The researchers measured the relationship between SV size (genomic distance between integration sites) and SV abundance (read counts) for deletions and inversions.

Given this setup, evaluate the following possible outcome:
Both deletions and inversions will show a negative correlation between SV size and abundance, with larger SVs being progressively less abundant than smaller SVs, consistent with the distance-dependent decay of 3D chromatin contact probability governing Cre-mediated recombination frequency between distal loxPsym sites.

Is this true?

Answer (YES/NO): YES